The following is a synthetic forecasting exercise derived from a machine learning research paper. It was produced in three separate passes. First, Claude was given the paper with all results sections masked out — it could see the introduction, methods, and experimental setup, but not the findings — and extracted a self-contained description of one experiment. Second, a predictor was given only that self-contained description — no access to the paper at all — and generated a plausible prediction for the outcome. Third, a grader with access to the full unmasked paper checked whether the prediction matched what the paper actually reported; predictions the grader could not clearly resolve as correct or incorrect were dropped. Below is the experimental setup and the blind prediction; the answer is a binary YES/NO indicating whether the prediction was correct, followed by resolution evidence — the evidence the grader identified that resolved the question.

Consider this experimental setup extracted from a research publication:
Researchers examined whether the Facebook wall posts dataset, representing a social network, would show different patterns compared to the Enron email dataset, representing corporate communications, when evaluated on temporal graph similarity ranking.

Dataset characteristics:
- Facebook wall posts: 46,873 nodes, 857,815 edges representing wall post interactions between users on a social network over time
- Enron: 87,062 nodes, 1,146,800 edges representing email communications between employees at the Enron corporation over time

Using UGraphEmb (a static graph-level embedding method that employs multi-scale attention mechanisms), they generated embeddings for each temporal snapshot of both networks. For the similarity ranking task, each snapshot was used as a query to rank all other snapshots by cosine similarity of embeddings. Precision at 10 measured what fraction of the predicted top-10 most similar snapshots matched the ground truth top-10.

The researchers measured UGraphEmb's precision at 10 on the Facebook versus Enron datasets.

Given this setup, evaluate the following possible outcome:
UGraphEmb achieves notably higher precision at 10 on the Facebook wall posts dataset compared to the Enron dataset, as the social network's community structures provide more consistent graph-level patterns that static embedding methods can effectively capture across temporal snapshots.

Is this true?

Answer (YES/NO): YES